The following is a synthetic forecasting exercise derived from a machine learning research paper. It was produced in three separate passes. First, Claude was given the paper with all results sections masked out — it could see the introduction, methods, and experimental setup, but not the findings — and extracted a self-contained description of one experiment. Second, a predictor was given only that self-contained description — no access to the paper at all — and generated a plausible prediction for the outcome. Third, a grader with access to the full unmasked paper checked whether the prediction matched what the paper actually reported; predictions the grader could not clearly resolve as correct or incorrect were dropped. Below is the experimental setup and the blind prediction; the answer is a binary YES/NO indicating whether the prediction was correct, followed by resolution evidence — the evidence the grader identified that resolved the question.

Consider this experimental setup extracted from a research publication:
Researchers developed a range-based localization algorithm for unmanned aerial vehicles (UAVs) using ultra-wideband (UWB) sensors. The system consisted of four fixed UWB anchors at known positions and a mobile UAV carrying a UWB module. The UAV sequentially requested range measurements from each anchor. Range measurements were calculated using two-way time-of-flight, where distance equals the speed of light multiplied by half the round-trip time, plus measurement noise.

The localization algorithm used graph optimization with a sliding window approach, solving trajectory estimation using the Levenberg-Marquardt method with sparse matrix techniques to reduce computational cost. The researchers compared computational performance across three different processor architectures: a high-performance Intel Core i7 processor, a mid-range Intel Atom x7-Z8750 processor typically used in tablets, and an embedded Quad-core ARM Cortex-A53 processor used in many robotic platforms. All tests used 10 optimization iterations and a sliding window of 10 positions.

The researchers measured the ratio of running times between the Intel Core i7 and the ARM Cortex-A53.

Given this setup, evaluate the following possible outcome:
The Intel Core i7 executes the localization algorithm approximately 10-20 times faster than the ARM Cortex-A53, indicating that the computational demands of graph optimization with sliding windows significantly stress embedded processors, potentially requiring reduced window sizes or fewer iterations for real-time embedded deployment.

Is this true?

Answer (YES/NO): YES